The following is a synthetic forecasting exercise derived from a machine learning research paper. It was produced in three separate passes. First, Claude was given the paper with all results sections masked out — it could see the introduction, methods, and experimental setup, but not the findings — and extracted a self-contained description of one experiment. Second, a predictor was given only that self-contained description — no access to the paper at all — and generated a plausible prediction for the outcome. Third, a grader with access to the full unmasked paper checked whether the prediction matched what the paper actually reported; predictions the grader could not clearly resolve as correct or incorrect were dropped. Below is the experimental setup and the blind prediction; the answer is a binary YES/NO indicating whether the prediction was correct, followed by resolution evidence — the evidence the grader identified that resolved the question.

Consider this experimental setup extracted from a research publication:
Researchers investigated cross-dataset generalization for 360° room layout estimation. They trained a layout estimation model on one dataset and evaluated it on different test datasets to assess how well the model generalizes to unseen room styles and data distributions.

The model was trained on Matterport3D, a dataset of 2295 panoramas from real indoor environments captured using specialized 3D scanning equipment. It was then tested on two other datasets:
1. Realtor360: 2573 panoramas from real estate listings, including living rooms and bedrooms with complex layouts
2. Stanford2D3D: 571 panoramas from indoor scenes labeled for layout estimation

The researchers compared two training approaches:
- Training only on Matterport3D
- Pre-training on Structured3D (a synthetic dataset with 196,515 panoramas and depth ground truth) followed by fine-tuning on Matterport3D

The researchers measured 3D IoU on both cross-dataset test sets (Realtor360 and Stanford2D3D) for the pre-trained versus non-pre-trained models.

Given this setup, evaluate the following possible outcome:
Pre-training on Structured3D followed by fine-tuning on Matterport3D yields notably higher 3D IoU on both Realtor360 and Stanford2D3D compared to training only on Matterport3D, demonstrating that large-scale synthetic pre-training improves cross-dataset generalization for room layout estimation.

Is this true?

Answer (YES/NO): YES